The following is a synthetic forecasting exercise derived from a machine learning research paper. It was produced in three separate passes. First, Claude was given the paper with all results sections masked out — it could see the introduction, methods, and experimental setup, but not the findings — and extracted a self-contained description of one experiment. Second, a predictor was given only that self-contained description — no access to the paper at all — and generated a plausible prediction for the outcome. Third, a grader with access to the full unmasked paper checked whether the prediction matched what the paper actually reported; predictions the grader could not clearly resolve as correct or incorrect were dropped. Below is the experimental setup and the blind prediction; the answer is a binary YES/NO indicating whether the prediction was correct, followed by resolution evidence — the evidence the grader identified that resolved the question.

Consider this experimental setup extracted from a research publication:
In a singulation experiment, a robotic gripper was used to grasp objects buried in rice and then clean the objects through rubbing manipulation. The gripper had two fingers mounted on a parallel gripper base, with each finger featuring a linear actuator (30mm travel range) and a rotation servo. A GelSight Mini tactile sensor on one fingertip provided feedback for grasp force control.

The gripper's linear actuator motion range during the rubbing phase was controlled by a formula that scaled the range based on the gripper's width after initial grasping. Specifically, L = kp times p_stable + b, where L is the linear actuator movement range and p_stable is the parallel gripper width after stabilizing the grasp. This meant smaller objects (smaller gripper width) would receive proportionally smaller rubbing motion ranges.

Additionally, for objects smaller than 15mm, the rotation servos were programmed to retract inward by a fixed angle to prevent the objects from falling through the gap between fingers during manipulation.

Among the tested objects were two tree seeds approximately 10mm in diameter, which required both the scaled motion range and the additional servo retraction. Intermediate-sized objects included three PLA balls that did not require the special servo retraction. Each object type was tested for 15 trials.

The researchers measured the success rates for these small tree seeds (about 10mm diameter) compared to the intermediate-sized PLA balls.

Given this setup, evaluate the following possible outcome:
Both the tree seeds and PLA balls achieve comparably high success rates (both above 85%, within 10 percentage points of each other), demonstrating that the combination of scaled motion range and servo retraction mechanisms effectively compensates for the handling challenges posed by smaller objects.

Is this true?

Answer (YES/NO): NO